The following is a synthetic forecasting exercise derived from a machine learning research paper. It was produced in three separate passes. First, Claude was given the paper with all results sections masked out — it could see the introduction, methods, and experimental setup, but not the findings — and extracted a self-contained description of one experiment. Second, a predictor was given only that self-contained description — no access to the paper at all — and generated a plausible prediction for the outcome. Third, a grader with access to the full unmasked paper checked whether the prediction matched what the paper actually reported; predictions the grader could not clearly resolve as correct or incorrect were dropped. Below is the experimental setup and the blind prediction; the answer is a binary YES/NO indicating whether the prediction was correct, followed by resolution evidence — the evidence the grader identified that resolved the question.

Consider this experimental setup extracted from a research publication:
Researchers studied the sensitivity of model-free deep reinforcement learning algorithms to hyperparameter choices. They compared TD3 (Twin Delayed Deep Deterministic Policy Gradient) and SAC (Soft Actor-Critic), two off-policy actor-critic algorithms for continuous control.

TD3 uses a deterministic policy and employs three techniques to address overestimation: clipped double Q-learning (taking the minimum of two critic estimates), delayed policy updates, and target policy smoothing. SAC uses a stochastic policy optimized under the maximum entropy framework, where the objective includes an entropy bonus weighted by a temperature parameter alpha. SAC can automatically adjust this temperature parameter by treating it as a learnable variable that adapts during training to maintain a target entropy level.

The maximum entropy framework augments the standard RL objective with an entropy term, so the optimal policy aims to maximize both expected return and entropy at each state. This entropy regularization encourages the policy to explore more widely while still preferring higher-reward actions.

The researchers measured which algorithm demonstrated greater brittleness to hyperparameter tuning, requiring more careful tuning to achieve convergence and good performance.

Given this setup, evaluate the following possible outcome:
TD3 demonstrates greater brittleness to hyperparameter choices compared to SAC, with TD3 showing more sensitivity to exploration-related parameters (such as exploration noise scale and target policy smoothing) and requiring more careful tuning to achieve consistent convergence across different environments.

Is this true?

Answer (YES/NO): NO